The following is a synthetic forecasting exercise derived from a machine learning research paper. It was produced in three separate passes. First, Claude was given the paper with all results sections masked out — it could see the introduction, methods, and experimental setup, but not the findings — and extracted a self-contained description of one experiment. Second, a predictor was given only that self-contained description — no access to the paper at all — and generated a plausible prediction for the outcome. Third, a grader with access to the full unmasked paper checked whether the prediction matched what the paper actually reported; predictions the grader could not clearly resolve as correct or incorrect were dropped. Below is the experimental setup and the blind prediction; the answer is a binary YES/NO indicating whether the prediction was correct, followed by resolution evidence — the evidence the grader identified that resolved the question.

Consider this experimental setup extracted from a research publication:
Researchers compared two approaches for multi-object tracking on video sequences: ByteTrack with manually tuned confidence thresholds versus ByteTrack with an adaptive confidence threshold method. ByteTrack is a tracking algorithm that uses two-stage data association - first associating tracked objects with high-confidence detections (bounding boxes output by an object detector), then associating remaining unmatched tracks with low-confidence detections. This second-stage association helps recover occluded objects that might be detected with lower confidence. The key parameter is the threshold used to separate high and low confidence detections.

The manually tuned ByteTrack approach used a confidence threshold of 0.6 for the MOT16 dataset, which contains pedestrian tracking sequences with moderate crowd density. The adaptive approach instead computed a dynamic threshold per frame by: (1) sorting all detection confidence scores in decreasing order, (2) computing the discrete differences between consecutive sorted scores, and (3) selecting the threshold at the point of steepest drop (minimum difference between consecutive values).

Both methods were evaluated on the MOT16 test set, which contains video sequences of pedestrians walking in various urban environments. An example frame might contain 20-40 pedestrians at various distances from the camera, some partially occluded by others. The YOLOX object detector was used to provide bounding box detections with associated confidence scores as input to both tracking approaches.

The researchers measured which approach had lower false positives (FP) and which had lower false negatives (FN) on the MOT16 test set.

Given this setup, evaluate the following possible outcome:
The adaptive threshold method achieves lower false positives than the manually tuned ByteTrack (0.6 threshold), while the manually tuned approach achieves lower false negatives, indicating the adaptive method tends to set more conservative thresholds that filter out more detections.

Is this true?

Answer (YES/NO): NO